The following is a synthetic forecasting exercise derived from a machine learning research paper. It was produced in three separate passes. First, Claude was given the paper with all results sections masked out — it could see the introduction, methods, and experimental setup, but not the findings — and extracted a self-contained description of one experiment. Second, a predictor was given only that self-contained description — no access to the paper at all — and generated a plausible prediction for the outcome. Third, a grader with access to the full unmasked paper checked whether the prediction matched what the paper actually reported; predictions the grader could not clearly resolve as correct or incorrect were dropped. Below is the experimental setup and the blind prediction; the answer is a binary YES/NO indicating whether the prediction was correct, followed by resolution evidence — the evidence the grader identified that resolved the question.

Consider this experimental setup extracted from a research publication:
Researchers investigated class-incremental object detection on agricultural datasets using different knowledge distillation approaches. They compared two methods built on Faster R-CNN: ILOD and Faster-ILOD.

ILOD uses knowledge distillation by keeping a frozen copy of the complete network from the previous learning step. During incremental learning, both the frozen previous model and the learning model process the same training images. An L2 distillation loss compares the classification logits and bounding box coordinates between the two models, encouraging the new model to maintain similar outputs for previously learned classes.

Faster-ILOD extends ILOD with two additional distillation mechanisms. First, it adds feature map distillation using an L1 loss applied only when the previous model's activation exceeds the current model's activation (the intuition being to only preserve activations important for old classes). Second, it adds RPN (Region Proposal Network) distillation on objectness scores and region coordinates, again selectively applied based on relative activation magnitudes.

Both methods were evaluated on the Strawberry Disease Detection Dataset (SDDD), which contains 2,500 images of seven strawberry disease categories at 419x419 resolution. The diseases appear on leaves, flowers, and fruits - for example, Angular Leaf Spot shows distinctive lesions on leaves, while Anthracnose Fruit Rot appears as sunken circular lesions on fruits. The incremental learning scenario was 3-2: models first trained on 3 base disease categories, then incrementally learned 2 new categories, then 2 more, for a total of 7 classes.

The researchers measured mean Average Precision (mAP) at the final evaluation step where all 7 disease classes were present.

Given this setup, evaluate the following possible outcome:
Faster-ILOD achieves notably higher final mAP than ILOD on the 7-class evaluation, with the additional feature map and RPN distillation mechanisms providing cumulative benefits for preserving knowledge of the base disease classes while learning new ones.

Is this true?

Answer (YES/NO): NO